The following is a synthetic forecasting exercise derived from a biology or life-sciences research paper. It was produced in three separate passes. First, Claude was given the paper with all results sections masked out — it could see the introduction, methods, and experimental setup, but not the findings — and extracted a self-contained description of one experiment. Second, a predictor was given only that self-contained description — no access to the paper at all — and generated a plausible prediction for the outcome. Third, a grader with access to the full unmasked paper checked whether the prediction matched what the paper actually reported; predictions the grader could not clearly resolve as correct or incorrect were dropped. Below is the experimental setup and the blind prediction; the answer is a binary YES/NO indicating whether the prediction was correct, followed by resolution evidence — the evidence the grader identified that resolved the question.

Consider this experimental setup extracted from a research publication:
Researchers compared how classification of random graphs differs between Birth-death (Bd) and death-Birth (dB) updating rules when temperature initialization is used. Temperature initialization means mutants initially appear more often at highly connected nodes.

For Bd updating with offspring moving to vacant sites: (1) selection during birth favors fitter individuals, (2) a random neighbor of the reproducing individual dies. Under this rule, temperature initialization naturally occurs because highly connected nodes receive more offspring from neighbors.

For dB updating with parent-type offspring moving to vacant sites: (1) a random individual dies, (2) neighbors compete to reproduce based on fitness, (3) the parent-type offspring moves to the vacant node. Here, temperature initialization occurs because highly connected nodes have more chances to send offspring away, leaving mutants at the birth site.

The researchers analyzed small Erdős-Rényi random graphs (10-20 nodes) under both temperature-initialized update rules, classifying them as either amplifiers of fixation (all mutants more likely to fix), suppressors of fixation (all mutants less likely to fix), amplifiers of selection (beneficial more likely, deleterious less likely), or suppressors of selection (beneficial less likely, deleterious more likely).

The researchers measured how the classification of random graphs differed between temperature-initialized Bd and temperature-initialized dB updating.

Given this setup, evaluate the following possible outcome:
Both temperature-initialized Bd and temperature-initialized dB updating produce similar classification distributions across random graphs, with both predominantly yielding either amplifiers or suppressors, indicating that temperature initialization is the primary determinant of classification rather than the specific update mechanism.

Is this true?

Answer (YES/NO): NO